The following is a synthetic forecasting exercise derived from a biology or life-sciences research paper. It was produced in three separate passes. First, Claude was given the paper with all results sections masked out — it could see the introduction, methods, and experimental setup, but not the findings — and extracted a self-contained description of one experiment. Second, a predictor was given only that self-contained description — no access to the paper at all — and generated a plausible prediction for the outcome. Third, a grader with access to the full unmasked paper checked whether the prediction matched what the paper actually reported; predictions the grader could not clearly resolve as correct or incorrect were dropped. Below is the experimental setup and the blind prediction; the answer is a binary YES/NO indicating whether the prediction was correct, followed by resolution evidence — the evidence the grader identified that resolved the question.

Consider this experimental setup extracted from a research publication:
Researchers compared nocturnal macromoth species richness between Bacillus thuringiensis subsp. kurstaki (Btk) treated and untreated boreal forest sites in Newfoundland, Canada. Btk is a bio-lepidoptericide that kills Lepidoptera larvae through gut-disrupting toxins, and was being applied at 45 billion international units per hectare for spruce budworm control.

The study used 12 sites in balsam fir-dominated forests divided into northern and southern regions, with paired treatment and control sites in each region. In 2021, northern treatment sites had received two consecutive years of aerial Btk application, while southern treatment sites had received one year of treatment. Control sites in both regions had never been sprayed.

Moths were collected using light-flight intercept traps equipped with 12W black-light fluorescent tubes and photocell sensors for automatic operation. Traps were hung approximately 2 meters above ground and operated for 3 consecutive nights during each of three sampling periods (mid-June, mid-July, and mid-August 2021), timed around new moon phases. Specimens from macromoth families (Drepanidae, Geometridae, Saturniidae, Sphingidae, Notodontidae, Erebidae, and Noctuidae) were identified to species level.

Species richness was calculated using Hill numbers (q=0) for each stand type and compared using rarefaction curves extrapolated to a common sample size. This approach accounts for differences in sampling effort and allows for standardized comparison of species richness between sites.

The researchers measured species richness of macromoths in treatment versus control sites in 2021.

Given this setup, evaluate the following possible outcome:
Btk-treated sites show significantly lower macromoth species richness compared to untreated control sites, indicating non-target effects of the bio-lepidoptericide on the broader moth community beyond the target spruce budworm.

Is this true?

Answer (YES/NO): NO